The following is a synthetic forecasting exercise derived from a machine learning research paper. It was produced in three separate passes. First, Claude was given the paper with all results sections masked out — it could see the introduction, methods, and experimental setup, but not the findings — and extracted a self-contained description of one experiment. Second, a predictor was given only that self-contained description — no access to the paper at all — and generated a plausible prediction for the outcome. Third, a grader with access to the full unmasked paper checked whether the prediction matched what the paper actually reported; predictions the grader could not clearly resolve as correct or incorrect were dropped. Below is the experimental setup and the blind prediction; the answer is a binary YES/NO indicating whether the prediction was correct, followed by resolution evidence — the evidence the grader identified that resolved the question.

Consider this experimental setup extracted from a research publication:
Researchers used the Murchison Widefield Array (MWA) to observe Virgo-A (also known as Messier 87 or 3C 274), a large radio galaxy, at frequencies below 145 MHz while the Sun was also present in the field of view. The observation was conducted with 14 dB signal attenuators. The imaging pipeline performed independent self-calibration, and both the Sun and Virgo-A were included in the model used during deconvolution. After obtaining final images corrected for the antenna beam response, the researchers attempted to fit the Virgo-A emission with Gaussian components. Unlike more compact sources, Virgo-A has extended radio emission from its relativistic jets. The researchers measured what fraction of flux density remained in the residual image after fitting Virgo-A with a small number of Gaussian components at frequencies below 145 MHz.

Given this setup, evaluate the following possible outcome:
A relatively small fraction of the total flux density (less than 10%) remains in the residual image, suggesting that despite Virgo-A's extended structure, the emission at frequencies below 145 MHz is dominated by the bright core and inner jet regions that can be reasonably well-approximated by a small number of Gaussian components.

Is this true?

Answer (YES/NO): YES